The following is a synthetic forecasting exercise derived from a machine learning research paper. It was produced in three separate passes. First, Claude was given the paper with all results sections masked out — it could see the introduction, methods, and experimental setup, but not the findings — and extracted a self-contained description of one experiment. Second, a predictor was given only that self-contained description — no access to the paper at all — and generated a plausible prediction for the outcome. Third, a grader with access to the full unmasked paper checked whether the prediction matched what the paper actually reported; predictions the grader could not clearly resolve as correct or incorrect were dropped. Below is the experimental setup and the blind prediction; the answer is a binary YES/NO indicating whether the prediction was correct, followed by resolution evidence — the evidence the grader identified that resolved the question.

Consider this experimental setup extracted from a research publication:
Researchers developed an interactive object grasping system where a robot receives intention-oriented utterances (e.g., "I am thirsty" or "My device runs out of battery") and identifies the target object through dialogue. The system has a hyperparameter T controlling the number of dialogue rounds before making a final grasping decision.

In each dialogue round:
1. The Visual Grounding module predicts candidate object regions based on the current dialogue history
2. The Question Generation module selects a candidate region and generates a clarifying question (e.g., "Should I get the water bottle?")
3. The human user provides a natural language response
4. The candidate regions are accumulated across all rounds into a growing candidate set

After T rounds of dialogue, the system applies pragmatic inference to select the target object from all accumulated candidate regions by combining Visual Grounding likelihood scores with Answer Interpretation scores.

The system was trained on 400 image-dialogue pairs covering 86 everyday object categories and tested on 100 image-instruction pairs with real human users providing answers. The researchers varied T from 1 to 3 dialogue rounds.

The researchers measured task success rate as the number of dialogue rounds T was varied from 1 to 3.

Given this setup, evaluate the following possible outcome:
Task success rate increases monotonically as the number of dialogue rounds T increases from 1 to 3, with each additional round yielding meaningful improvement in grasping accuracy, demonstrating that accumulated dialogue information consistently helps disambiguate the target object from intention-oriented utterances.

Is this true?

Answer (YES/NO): NO